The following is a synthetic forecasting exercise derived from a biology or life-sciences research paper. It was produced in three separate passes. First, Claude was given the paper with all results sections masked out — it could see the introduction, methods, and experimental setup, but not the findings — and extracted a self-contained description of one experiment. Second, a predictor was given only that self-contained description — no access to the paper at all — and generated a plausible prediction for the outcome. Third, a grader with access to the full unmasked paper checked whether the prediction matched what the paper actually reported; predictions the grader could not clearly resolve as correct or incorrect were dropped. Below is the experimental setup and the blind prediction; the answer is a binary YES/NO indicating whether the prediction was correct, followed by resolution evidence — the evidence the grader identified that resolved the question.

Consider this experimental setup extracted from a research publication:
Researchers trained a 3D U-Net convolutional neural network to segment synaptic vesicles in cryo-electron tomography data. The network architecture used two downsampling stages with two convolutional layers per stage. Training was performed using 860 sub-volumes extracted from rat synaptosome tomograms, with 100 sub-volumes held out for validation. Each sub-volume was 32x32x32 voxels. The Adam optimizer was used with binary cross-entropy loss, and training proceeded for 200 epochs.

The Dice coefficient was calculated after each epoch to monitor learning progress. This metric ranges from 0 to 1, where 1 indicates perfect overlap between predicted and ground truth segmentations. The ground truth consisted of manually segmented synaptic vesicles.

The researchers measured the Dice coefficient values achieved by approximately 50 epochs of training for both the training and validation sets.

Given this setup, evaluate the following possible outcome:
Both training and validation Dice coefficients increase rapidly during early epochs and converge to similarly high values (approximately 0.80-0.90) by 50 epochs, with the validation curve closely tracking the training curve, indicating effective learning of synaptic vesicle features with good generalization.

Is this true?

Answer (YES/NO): NO